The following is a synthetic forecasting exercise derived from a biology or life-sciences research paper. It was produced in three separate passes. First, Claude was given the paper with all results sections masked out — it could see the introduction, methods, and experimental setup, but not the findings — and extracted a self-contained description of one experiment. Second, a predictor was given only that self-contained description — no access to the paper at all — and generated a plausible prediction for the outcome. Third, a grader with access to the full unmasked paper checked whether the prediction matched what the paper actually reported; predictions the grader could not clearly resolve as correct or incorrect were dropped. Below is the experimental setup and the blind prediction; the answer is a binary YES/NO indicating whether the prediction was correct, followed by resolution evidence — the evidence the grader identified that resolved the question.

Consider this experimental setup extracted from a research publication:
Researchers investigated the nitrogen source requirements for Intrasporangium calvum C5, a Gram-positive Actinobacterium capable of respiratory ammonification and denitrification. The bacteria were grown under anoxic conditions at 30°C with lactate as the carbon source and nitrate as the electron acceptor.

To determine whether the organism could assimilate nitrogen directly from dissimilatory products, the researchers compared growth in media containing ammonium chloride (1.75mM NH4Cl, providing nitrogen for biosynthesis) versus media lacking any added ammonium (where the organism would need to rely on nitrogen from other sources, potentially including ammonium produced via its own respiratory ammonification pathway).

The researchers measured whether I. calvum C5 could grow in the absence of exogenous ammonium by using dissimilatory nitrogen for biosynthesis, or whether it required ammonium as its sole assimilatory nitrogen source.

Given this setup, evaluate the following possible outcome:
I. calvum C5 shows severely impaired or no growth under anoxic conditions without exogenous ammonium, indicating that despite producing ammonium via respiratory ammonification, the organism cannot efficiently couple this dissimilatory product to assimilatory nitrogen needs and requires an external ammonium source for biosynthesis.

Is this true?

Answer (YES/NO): NO